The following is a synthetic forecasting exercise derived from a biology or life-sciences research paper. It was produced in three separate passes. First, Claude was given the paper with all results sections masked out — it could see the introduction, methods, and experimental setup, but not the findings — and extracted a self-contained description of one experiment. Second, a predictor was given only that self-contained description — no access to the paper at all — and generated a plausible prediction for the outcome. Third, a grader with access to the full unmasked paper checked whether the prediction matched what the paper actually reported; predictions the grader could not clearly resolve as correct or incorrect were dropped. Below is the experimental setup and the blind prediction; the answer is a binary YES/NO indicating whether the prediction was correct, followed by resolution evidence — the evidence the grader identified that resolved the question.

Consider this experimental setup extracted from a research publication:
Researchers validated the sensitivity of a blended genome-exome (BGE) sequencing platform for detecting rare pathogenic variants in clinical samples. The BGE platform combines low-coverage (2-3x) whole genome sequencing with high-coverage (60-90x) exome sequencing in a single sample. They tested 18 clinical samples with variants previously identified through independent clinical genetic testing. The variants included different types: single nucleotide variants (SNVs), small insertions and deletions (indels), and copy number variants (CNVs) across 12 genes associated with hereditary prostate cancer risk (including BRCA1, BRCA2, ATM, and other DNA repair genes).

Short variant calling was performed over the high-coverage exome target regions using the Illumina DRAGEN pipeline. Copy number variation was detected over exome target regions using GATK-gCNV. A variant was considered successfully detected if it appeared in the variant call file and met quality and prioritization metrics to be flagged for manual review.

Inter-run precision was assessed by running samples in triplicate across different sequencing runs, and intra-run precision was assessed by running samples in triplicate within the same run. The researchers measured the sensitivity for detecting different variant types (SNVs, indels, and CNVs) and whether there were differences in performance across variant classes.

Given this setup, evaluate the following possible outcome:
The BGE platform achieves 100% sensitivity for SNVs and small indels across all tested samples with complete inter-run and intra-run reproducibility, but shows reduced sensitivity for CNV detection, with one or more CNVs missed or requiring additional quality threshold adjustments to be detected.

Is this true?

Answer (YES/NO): NO